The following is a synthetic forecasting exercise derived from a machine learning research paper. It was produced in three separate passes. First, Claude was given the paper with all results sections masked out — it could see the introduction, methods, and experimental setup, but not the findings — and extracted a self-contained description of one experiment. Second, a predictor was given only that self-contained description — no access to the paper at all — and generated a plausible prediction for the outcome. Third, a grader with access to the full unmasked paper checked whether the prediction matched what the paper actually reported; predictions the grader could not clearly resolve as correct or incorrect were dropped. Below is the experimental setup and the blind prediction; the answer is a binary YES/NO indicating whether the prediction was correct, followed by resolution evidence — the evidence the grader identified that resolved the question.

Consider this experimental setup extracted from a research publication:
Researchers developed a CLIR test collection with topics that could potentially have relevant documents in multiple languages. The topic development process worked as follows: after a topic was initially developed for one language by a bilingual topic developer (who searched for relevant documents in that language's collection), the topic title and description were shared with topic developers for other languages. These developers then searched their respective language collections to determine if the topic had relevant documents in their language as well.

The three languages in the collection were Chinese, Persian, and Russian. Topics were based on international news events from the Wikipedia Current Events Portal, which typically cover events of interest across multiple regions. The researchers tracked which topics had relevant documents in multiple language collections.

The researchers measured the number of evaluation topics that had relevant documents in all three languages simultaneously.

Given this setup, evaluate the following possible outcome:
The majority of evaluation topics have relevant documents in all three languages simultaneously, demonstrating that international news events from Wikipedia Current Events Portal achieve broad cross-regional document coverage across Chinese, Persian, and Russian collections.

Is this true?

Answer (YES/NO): NO